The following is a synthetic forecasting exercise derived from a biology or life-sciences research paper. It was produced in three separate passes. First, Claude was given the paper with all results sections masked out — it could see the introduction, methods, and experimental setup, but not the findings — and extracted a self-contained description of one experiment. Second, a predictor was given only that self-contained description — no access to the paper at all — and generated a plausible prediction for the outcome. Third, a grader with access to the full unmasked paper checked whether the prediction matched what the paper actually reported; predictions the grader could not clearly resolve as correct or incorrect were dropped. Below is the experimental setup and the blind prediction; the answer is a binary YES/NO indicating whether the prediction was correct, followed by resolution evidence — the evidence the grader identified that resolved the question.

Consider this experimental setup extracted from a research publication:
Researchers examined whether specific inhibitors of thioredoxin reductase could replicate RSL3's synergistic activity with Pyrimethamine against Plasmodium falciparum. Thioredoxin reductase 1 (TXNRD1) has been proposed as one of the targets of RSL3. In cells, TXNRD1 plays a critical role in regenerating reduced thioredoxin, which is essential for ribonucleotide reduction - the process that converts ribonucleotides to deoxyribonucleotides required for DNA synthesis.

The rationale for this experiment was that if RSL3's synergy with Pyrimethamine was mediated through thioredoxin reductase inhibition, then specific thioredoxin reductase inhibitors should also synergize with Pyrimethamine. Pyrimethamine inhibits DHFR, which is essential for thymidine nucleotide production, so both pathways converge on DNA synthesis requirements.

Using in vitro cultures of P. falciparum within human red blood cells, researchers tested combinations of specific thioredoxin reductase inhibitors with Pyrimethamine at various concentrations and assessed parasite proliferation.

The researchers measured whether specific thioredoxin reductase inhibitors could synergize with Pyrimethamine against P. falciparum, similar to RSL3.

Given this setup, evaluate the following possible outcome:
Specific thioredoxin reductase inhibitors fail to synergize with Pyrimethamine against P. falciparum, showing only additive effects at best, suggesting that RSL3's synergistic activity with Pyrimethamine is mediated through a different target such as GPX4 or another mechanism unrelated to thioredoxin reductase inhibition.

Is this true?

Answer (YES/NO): YES